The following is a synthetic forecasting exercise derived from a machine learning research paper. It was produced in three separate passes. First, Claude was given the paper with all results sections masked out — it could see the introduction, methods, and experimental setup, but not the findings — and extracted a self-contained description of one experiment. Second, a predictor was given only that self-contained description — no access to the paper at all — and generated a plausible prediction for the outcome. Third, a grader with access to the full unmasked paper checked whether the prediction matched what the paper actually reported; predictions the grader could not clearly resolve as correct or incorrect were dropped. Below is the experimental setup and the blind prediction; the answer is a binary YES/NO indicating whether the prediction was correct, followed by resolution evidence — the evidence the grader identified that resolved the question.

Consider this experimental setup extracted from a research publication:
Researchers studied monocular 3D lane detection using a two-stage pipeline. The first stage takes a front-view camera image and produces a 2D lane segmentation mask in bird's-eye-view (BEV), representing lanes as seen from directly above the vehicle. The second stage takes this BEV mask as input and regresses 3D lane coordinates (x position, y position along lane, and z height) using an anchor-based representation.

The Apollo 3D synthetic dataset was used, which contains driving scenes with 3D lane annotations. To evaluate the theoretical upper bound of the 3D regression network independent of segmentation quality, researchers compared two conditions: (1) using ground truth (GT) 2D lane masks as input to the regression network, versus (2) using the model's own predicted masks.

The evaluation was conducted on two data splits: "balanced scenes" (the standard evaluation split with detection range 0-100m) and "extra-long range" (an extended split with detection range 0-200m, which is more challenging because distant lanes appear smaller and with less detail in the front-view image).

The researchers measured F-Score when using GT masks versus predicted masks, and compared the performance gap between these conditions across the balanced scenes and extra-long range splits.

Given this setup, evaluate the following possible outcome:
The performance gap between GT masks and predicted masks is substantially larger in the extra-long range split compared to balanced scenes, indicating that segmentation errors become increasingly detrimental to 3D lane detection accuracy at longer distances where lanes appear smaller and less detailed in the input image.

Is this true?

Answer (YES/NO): YES